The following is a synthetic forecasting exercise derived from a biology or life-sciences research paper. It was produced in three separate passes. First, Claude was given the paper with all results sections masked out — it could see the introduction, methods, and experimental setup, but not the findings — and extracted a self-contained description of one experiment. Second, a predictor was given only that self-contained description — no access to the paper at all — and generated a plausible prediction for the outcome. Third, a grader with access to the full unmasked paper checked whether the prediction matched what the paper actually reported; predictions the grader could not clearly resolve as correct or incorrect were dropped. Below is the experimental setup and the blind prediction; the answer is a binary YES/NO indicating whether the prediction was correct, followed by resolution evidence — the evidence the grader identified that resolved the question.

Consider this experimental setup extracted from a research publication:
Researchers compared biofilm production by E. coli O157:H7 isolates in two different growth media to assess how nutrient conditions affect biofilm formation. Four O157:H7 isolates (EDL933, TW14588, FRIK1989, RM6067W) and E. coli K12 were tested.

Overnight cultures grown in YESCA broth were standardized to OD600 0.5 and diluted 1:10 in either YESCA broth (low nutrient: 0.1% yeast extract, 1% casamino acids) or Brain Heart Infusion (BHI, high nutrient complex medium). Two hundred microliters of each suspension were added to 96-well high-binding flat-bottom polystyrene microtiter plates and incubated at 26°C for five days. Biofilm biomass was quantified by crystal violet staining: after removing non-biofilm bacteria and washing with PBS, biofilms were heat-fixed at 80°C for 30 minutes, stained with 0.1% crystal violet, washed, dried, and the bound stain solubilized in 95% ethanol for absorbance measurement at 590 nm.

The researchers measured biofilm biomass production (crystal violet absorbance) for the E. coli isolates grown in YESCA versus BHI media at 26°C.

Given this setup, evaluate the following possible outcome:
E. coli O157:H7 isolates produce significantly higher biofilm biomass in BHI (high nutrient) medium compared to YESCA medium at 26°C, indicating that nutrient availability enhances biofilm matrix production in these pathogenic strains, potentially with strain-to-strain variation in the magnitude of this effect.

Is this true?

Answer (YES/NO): NO